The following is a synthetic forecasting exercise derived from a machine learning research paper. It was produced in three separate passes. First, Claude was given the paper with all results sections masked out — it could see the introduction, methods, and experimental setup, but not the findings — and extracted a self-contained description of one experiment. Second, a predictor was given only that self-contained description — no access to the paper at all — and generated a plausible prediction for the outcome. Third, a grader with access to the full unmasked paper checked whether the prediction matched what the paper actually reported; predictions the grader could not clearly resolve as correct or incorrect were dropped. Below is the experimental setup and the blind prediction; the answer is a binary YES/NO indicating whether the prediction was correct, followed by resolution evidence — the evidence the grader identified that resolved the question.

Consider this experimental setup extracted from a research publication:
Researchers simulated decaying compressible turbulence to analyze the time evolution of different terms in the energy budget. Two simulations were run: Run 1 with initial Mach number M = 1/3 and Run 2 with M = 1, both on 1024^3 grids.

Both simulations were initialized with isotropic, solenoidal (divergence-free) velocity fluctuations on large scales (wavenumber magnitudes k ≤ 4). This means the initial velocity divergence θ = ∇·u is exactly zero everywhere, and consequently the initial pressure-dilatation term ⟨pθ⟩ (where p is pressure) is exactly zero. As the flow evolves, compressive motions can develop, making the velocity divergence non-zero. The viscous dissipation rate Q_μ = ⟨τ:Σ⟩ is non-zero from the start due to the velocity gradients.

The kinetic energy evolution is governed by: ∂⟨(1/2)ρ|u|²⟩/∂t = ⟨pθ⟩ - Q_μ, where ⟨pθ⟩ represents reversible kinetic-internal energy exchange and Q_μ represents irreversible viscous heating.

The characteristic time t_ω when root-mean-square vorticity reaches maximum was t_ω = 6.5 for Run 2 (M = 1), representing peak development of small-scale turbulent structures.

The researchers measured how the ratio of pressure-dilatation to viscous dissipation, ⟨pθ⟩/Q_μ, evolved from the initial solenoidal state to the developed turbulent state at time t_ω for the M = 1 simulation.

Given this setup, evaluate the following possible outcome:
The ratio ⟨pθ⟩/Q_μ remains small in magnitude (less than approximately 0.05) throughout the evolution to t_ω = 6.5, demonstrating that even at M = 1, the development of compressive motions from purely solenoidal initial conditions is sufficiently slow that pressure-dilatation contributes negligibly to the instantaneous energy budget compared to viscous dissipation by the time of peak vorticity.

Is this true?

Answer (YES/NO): NO